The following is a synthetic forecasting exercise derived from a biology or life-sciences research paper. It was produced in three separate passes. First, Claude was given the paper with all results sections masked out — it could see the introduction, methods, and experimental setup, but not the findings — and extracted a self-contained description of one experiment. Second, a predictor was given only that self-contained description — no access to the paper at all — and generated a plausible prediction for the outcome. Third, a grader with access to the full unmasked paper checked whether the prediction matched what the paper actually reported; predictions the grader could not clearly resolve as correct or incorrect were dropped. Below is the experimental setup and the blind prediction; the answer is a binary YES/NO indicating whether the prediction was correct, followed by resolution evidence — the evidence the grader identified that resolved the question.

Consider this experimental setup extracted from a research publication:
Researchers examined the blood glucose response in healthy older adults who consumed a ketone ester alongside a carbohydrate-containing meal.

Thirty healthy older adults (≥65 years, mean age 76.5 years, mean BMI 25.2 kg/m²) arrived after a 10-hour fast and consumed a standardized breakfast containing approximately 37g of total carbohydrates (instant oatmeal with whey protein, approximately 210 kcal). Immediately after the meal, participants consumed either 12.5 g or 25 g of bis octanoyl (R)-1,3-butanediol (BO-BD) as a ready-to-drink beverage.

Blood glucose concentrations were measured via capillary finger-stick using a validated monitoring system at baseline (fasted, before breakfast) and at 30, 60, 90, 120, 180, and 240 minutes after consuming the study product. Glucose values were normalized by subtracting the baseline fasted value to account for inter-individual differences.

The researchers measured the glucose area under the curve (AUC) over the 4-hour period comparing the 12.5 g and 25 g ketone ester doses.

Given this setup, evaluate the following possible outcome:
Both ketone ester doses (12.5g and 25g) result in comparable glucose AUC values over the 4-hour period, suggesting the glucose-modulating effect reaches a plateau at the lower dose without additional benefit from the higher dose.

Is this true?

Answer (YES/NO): NO